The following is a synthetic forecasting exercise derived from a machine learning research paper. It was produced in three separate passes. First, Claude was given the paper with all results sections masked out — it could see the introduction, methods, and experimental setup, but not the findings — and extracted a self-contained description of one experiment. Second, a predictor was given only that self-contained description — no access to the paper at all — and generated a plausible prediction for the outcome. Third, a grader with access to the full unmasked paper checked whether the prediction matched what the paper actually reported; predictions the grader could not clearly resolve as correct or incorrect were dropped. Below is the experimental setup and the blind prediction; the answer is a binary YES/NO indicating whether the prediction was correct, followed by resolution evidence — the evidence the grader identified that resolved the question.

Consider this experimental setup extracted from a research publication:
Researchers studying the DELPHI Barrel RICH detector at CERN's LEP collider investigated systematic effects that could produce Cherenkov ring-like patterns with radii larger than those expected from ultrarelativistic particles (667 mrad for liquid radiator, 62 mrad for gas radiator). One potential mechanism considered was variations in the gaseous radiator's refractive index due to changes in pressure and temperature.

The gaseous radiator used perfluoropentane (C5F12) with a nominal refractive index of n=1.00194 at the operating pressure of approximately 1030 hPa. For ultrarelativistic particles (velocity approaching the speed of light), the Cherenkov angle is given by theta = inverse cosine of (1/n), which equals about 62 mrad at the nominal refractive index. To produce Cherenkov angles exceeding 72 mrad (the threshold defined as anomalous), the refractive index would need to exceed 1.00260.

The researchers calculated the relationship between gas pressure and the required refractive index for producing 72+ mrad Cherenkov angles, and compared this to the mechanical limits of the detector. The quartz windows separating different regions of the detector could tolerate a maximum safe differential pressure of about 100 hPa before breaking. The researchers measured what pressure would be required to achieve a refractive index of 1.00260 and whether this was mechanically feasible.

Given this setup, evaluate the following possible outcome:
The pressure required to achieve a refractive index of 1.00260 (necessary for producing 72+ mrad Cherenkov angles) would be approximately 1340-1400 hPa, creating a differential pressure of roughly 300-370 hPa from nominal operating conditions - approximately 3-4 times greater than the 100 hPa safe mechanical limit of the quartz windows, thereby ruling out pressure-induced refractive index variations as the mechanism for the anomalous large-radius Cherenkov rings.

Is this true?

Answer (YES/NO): YES